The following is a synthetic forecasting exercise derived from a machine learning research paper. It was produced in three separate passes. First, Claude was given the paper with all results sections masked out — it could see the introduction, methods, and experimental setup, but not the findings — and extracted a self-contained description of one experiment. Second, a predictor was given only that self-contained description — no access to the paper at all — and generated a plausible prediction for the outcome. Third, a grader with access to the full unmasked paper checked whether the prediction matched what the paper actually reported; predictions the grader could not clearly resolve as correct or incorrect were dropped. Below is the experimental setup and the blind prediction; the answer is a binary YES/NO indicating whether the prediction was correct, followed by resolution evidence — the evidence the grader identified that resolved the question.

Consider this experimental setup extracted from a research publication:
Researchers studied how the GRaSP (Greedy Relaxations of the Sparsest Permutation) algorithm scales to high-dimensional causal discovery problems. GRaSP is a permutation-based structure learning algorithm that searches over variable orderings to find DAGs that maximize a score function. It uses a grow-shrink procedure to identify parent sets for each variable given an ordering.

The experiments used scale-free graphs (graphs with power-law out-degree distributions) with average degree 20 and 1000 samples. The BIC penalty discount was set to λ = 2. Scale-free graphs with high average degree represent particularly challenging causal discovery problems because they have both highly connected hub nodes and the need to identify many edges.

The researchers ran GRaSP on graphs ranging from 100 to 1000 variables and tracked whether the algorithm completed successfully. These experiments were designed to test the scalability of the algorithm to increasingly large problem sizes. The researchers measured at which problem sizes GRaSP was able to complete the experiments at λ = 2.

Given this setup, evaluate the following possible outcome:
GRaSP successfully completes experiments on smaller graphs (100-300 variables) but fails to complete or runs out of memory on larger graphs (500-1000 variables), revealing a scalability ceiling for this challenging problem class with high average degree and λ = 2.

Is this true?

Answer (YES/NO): NO